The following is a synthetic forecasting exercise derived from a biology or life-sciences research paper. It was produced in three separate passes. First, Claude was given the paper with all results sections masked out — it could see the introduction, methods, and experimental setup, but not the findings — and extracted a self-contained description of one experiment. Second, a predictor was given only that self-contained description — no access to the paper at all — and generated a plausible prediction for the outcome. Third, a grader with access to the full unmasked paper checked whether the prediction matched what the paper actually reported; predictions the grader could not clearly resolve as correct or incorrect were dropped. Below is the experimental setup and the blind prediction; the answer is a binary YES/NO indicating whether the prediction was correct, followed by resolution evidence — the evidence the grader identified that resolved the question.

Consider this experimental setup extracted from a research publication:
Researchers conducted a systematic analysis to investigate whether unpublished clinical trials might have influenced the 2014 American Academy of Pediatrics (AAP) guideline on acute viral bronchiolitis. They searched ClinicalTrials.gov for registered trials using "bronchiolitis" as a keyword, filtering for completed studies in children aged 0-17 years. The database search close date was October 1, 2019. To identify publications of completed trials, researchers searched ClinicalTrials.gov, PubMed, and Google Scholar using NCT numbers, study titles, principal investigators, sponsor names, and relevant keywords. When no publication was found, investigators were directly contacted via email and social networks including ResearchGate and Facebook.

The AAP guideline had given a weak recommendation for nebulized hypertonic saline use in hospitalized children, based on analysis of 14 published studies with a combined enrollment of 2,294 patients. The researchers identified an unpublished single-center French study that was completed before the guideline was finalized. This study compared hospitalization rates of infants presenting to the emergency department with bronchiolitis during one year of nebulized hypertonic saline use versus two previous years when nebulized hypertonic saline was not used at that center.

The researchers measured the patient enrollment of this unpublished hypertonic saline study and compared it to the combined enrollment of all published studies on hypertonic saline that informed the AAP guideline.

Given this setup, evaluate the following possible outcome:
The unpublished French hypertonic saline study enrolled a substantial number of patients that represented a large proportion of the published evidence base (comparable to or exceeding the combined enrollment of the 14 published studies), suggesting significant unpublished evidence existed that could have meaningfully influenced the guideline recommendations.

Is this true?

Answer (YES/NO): YES